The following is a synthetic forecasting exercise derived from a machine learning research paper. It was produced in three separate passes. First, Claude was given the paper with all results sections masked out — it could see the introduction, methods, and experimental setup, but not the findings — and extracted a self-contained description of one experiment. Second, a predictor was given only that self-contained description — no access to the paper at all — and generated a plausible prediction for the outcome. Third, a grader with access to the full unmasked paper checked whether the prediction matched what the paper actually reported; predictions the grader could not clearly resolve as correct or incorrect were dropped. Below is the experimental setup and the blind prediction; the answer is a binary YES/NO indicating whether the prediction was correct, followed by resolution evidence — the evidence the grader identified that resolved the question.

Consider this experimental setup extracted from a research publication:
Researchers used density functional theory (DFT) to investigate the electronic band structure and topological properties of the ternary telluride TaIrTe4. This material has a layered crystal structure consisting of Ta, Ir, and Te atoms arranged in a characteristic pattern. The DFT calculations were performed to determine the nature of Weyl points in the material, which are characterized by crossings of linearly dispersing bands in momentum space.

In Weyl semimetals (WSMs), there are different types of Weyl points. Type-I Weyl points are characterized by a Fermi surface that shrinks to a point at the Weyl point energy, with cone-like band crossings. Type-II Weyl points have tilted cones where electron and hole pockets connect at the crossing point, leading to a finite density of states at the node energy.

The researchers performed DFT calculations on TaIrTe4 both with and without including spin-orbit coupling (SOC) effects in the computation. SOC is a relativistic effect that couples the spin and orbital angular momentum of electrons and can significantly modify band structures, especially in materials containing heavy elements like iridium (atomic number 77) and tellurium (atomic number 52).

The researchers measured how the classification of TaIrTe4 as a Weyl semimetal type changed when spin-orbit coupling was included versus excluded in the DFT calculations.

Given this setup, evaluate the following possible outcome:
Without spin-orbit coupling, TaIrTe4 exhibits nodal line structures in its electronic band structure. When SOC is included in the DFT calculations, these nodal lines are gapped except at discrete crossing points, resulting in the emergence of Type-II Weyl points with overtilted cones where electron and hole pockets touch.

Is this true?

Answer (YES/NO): NO